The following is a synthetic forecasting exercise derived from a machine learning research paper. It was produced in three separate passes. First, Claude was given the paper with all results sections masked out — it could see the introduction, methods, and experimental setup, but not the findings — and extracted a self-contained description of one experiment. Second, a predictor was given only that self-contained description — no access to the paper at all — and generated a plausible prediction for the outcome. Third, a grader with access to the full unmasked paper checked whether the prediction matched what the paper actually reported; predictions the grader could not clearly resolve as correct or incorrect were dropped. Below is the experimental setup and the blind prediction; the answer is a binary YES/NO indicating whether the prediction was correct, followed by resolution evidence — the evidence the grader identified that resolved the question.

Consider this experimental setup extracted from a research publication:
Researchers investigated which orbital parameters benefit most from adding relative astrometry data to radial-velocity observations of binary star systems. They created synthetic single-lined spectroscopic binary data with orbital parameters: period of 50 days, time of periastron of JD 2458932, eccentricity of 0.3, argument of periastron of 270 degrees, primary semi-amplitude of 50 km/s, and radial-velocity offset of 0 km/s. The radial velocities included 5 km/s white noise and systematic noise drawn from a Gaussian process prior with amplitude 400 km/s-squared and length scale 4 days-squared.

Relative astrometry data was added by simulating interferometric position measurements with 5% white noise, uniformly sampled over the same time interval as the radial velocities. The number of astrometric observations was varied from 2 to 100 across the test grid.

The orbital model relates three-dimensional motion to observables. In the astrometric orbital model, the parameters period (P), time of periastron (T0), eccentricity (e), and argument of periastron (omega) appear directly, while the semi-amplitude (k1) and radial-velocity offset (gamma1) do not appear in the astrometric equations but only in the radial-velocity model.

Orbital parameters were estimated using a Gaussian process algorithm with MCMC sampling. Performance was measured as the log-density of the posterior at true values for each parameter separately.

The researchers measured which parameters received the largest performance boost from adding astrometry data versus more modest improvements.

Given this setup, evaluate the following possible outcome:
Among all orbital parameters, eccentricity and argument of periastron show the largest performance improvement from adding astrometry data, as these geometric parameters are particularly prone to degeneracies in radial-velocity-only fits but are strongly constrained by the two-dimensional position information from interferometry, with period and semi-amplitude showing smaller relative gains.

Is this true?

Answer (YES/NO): NO